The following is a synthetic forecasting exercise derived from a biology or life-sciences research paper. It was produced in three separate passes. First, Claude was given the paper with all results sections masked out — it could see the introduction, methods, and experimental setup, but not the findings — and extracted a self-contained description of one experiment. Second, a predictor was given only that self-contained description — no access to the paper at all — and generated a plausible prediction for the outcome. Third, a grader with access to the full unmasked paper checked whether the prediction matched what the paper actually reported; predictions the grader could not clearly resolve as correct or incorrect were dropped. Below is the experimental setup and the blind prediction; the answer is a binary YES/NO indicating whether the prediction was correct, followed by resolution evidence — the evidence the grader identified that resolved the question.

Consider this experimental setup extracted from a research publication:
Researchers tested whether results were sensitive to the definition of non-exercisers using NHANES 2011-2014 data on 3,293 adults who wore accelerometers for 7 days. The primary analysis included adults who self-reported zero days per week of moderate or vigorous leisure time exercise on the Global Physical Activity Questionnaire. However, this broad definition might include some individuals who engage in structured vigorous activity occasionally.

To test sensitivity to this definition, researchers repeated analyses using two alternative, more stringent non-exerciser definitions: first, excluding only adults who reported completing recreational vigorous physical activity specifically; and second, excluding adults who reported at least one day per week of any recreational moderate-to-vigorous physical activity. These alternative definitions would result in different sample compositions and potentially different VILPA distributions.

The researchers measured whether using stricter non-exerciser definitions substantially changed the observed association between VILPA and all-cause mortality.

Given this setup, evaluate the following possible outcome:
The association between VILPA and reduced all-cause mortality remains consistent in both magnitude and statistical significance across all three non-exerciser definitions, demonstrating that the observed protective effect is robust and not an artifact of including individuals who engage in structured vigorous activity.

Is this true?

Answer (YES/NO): YES